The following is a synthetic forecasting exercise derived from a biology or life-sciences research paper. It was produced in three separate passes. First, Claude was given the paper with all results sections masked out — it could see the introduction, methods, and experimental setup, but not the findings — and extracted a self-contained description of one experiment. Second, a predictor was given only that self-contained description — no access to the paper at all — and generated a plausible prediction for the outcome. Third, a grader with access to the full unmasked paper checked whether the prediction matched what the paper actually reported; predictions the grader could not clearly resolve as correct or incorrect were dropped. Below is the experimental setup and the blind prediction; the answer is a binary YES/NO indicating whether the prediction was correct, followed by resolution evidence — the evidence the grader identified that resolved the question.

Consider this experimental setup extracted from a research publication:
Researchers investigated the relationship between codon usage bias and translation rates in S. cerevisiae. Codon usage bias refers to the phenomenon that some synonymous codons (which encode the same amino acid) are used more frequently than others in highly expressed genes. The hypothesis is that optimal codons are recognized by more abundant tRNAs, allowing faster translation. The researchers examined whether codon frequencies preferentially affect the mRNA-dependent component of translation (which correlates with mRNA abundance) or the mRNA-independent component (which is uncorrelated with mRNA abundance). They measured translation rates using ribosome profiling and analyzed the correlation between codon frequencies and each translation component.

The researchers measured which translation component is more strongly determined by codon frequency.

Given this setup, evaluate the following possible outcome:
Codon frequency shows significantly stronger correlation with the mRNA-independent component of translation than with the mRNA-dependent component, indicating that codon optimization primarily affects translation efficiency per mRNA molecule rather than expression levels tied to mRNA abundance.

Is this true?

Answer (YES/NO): NO